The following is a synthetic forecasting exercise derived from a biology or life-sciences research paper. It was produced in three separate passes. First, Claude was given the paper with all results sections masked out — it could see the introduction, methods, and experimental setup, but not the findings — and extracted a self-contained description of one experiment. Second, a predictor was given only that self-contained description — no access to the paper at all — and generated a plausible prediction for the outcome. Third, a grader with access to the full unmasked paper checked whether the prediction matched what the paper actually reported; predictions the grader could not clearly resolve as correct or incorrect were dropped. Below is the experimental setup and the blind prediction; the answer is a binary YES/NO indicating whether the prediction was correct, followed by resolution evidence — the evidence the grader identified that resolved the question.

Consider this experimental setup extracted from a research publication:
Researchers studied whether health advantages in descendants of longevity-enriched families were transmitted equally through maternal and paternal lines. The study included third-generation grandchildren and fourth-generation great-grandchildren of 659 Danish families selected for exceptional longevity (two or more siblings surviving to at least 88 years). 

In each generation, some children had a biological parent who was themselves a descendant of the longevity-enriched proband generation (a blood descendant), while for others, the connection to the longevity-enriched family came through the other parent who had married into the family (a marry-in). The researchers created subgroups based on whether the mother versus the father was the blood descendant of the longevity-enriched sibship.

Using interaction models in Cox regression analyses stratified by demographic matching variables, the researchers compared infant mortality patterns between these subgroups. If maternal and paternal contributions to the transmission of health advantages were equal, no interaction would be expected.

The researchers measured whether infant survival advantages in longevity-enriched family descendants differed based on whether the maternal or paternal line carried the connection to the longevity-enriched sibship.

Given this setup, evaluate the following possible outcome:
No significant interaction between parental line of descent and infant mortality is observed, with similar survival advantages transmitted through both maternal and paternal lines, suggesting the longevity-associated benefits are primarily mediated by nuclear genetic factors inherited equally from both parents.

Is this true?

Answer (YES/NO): YES